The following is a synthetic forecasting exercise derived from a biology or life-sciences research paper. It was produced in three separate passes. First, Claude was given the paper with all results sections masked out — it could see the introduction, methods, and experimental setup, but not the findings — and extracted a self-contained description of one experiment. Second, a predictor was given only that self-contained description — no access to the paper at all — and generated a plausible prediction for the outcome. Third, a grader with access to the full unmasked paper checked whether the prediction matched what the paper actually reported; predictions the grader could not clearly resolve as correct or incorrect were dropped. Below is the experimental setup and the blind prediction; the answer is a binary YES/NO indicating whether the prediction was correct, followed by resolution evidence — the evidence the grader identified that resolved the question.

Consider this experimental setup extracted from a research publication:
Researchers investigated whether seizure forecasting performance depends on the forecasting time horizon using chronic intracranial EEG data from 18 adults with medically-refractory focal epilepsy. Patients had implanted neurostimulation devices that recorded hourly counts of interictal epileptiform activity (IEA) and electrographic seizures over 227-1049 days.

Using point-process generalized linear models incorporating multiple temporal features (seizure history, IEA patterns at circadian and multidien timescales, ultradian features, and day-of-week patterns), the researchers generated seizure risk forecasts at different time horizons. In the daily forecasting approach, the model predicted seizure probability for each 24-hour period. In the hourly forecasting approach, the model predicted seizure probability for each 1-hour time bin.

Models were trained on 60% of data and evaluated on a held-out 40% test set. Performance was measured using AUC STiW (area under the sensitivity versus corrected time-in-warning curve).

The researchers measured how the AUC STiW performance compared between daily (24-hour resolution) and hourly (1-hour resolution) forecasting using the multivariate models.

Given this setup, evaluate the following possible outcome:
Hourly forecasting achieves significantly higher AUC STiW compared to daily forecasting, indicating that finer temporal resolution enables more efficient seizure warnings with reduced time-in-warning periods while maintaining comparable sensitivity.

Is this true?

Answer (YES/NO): NO